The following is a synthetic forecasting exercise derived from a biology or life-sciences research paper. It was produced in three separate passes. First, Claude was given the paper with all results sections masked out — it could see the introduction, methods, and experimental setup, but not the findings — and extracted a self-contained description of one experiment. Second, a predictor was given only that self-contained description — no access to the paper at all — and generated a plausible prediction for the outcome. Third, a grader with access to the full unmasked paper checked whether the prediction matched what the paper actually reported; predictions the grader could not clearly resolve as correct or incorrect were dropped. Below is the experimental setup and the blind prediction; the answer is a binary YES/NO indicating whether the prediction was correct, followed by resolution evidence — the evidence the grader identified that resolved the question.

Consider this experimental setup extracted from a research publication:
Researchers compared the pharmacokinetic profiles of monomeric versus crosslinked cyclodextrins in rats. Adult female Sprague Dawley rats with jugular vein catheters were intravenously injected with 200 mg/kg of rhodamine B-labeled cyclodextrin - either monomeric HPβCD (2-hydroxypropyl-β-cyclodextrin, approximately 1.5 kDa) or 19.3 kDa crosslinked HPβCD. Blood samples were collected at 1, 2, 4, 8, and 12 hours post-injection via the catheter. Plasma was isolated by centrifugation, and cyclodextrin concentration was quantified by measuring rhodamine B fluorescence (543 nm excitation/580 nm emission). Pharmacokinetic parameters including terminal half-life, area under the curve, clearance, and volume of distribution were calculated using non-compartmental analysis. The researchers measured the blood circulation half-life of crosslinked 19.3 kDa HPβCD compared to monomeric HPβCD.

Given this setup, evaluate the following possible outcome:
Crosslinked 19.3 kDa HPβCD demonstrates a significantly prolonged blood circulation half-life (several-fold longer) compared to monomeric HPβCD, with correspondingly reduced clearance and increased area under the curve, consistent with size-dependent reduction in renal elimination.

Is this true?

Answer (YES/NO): NO